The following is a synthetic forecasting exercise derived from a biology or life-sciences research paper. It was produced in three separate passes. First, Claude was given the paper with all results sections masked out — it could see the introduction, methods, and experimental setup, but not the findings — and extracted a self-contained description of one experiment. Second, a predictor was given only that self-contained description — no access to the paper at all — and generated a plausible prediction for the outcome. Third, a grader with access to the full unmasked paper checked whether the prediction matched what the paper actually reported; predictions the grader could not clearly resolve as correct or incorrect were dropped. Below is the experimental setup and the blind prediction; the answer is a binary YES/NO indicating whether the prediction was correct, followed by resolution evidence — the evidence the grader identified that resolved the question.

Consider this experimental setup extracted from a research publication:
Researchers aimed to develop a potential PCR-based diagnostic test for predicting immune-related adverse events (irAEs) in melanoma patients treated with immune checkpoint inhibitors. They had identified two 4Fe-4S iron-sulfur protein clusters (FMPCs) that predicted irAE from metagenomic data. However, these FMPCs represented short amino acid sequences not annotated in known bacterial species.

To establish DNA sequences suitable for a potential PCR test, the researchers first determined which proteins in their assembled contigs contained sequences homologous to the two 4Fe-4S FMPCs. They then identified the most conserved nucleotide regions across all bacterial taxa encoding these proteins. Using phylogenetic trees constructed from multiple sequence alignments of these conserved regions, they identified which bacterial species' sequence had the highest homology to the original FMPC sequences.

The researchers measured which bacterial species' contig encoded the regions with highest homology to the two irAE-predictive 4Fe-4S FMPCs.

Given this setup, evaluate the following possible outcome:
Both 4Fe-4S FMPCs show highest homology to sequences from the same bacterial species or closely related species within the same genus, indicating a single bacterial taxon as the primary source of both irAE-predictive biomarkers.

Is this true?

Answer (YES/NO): YES